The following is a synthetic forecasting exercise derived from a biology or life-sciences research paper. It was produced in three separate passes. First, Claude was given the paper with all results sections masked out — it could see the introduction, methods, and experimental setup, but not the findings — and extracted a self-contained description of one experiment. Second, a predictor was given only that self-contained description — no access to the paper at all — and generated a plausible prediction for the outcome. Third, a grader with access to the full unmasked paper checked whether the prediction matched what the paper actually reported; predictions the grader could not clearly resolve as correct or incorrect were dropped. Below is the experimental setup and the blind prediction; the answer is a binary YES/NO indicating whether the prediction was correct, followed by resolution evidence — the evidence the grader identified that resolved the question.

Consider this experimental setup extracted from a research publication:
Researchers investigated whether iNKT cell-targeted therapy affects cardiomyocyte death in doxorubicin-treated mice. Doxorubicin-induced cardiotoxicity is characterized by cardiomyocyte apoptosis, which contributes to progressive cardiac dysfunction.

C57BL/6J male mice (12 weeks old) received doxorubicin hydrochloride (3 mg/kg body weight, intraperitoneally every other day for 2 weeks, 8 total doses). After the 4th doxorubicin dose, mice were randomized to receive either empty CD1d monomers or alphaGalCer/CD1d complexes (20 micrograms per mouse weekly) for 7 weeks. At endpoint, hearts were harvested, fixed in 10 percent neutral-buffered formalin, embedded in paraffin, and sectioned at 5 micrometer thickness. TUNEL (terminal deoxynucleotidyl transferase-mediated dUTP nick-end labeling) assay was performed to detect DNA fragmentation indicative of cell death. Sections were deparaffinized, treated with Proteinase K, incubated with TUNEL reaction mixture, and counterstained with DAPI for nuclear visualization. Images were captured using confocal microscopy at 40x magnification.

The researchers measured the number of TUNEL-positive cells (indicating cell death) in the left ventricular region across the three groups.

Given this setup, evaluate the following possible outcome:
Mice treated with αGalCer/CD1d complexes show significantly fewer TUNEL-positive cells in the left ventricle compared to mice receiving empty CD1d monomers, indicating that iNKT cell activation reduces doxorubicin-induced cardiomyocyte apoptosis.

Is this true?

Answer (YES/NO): NO